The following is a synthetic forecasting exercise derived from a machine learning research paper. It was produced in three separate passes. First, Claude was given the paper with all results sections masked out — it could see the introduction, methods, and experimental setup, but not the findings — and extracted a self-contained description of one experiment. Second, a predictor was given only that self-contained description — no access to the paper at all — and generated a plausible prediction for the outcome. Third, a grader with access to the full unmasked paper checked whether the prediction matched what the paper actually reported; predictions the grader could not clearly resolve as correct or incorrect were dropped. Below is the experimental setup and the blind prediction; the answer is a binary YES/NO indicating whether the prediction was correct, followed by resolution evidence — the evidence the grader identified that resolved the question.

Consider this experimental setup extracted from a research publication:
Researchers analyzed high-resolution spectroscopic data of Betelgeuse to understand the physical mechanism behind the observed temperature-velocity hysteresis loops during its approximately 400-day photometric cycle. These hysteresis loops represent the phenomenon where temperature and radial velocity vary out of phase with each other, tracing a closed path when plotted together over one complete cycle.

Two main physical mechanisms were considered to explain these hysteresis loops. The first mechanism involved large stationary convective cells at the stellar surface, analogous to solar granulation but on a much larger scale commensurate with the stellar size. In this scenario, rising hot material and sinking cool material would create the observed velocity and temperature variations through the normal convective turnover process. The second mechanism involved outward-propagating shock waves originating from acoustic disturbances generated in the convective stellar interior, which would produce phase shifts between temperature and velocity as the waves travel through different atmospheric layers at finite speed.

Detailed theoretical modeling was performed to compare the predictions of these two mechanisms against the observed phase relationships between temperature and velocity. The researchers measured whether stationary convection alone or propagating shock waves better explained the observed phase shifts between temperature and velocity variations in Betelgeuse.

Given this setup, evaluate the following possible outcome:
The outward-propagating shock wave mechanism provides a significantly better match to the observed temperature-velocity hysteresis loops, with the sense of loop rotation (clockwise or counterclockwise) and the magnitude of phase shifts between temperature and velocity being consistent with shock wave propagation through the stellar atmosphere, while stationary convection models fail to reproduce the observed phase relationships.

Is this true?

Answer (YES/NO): YES